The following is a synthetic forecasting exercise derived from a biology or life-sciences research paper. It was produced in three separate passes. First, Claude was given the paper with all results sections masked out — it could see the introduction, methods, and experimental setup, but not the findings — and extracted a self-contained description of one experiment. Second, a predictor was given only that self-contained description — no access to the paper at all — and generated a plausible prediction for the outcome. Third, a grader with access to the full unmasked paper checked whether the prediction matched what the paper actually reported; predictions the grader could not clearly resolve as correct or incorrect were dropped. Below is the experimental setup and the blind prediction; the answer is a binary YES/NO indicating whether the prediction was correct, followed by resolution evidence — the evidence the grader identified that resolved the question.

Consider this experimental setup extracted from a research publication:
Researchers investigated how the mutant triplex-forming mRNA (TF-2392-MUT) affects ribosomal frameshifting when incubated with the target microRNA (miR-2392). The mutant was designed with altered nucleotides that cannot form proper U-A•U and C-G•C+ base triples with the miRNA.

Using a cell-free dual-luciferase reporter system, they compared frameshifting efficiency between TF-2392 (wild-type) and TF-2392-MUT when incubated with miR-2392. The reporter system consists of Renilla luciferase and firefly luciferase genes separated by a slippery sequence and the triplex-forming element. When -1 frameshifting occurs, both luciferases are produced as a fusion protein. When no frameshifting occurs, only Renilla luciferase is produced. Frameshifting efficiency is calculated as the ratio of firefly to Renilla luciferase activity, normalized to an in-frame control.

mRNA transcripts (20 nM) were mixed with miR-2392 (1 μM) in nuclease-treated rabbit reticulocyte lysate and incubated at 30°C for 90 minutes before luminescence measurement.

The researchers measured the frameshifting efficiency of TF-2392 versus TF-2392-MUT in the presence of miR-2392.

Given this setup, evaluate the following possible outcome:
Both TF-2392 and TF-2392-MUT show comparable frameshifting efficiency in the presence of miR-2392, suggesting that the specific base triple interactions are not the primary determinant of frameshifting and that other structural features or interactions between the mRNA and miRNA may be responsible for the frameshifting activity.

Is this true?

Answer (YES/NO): NO